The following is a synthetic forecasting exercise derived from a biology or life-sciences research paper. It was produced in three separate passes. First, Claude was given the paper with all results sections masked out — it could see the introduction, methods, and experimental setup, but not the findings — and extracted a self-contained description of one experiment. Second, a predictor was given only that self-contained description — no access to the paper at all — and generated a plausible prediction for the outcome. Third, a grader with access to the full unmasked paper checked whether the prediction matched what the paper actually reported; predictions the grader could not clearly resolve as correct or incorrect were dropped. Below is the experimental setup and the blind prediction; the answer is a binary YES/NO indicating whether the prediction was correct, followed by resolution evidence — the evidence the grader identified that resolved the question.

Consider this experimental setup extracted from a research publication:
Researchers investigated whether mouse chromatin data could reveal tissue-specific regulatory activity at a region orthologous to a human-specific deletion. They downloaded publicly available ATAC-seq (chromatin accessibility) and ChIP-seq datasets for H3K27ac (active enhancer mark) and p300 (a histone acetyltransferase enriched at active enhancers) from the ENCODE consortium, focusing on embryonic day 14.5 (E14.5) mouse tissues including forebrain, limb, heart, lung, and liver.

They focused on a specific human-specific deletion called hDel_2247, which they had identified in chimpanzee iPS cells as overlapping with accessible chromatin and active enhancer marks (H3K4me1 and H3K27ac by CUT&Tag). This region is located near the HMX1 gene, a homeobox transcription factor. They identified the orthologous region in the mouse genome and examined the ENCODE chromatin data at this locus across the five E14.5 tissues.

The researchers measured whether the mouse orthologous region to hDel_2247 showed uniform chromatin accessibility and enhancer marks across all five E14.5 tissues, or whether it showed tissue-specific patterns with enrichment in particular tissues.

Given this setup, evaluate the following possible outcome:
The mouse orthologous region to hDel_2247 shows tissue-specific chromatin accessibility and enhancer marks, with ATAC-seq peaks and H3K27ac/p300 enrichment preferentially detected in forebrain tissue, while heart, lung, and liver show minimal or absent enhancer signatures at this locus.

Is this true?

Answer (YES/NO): NO